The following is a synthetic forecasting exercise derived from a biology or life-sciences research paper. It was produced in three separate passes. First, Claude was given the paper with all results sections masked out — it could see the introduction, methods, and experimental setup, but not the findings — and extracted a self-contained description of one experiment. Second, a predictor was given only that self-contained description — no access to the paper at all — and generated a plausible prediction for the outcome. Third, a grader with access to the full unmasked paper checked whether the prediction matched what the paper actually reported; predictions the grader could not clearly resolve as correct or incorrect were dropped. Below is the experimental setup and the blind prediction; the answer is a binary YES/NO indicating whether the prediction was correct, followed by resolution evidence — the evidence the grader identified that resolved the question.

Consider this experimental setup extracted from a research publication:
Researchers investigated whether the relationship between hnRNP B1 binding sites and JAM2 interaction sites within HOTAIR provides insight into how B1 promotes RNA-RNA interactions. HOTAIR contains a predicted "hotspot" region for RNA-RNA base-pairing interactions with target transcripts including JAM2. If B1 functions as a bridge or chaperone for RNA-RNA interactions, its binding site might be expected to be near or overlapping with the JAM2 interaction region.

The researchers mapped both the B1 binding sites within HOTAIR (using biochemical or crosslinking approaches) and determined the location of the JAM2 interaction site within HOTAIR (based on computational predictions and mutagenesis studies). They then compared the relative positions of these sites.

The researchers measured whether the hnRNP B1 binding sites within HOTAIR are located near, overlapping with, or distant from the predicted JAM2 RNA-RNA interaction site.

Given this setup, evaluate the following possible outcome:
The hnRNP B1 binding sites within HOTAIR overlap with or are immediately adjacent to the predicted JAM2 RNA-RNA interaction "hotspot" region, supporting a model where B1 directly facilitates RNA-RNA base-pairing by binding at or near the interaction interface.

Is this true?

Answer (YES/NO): NO